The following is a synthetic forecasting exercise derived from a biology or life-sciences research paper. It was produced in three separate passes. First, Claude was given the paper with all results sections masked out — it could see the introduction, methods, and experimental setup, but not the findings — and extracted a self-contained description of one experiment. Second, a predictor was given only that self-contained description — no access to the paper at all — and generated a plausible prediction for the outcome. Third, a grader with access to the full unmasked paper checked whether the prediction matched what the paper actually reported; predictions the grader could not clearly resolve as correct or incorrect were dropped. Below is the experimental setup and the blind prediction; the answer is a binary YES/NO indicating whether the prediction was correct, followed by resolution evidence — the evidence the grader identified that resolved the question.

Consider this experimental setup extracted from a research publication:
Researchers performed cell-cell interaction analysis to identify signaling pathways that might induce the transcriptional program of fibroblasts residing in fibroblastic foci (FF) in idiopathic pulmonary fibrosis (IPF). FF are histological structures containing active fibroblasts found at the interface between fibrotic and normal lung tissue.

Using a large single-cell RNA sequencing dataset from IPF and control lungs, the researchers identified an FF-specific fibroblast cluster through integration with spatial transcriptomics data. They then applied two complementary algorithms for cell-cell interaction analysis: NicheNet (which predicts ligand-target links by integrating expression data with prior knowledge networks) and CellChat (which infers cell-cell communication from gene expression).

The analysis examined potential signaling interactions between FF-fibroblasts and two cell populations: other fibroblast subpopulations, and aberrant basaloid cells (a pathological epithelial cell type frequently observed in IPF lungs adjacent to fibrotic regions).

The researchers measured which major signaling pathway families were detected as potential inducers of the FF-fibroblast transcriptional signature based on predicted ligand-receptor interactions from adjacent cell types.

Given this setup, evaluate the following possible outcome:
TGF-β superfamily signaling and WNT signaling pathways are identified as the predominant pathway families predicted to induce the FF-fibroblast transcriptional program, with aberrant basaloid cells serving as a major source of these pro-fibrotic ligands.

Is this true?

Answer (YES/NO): NO